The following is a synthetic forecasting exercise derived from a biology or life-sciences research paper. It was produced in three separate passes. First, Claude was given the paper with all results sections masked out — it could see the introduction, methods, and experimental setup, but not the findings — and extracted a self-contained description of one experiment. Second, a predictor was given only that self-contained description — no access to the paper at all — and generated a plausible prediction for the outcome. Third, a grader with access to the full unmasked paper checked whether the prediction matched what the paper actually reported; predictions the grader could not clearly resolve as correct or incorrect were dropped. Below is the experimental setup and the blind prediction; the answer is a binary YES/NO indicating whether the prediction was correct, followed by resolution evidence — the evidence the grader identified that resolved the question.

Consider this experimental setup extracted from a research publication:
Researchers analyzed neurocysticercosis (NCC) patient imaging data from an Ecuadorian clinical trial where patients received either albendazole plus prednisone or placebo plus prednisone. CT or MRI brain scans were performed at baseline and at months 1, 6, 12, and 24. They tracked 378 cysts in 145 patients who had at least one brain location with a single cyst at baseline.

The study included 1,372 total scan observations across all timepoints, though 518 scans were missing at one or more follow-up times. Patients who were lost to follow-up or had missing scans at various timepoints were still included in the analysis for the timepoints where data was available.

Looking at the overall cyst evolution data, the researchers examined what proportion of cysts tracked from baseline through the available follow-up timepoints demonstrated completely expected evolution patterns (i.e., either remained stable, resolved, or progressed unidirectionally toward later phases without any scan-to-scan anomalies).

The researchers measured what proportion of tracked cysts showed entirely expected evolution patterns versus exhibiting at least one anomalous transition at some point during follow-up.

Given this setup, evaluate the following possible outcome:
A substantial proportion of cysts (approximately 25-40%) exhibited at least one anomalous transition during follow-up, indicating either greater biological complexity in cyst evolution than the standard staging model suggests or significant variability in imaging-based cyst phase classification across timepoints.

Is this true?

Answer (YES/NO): NO